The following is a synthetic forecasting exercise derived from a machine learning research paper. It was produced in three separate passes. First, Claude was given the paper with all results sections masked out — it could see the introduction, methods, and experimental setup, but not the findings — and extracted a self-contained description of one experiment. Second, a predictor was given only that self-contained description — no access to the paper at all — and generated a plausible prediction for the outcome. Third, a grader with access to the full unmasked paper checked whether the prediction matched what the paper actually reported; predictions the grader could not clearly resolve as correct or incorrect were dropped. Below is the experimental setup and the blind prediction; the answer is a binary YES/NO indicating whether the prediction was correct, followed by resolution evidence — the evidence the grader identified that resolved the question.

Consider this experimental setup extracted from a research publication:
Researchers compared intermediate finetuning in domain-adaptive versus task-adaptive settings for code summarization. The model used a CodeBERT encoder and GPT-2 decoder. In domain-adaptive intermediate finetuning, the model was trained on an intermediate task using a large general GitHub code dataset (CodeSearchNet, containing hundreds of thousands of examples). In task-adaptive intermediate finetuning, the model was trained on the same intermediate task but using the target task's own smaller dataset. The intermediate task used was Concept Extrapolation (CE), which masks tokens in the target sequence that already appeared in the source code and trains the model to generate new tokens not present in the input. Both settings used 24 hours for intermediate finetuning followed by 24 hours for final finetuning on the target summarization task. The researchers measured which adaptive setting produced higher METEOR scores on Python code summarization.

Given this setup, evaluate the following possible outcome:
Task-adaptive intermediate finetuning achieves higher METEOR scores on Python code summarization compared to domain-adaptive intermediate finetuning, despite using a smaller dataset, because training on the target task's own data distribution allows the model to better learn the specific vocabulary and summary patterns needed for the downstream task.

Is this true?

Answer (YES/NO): NO